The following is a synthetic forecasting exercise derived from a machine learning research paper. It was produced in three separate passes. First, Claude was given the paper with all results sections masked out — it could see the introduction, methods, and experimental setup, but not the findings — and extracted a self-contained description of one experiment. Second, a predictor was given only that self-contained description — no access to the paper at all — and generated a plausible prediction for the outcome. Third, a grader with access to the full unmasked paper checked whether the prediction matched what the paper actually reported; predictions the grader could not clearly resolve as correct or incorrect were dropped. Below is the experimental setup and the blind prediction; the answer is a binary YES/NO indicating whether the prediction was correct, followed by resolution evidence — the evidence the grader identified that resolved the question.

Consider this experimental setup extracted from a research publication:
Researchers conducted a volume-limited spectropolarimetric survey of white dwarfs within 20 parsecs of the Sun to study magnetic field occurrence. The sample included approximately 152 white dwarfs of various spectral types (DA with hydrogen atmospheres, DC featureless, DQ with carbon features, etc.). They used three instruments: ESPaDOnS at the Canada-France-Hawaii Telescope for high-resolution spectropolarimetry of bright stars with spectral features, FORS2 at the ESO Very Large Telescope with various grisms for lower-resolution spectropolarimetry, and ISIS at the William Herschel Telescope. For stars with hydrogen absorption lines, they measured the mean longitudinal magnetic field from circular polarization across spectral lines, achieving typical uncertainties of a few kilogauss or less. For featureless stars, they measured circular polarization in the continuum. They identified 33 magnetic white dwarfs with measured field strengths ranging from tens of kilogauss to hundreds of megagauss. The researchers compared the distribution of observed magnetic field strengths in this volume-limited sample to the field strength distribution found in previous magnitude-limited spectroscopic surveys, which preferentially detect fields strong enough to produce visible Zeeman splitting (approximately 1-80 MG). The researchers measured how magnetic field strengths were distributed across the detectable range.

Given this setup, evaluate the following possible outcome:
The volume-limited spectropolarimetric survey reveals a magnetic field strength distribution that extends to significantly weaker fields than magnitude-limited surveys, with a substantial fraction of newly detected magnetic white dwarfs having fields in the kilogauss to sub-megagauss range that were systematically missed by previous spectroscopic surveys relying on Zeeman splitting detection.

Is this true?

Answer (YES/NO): YES